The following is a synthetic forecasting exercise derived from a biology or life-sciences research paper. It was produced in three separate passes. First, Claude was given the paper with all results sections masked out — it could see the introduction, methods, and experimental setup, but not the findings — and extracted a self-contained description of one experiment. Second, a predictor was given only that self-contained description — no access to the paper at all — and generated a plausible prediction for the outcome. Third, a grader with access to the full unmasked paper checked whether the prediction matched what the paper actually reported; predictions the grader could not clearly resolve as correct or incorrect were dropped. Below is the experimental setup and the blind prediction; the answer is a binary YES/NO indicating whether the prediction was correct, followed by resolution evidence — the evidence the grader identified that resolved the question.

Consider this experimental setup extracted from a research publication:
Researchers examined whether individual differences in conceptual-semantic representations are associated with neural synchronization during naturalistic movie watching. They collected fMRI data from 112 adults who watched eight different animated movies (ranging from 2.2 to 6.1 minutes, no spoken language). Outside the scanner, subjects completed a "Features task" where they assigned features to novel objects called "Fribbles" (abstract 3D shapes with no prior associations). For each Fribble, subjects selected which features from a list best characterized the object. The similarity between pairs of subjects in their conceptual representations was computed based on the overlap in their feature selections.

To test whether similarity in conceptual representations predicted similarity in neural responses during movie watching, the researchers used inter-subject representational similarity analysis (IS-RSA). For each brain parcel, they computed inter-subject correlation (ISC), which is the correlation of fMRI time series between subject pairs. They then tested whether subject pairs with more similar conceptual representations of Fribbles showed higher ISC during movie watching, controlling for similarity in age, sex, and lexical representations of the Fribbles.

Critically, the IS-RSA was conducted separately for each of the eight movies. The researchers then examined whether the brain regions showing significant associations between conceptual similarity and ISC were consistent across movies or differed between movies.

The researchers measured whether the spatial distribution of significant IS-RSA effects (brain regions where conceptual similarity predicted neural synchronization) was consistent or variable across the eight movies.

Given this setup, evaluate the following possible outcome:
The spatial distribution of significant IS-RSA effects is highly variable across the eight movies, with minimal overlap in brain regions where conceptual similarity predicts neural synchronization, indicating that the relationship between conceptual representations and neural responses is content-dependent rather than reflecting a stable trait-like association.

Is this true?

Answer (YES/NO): YES